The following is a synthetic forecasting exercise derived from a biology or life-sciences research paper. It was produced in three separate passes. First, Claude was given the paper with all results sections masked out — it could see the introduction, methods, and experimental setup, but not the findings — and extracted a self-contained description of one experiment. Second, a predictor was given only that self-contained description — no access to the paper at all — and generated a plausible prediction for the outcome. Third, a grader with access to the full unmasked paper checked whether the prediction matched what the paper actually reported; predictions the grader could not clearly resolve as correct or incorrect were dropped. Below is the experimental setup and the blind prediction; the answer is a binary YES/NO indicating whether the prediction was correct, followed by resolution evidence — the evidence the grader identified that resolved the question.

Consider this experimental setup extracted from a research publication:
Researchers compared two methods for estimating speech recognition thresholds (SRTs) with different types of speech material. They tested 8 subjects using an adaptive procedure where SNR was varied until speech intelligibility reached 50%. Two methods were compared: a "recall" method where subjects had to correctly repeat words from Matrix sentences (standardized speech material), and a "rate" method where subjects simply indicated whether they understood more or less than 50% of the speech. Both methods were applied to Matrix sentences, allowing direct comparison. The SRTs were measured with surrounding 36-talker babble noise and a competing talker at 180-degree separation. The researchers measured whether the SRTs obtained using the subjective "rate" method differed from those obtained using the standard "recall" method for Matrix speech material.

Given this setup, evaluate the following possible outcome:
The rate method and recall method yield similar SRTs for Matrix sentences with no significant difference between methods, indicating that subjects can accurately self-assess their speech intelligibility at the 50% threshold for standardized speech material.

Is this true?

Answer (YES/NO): NO